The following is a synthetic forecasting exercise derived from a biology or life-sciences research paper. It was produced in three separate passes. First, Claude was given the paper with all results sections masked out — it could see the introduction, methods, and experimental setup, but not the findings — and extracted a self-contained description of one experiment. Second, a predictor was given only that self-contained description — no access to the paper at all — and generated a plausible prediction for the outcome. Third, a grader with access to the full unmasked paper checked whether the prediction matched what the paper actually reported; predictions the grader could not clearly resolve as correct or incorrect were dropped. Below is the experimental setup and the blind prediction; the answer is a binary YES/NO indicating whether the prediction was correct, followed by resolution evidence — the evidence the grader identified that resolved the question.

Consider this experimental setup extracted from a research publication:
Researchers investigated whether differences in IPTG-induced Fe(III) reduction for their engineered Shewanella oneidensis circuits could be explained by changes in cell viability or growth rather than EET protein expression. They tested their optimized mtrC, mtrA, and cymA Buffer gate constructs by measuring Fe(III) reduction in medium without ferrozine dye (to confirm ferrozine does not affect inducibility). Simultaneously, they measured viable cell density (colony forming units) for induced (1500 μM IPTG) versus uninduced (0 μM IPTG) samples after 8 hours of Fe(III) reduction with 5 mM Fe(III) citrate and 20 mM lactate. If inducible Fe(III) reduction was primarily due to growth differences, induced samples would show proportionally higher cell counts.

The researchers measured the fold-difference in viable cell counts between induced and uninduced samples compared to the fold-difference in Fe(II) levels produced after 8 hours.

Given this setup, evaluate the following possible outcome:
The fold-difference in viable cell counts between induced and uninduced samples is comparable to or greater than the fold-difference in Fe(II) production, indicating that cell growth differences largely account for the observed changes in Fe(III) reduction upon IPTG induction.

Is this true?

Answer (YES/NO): NO